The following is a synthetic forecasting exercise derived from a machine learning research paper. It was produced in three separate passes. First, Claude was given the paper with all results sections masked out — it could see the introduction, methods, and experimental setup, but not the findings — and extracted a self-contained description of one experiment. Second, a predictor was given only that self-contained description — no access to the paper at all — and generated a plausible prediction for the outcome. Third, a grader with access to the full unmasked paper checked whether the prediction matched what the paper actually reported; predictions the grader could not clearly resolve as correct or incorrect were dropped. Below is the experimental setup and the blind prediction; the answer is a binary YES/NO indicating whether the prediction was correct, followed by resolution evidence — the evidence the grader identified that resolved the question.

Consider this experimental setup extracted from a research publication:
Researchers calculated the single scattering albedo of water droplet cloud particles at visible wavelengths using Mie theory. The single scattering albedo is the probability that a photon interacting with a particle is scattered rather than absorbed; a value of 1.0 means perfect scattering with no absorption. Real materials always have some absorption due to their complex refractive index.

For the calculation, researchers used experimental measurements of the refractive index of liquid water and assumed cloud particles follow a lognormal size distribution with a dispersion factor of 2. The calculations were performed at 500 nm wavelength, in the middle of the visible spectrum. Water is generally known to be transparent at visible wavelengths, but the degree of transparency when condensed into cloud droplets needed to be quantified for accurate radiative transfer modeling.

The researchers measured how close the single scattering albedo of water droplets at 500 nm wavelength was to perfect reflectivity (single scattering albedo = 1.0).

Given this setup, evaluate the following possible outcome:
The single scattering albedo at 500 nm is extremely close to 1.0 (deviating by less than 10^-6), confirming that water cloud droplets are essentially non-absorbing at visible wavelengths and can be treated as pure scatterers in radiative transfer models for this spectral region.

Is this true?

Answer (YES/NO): NO